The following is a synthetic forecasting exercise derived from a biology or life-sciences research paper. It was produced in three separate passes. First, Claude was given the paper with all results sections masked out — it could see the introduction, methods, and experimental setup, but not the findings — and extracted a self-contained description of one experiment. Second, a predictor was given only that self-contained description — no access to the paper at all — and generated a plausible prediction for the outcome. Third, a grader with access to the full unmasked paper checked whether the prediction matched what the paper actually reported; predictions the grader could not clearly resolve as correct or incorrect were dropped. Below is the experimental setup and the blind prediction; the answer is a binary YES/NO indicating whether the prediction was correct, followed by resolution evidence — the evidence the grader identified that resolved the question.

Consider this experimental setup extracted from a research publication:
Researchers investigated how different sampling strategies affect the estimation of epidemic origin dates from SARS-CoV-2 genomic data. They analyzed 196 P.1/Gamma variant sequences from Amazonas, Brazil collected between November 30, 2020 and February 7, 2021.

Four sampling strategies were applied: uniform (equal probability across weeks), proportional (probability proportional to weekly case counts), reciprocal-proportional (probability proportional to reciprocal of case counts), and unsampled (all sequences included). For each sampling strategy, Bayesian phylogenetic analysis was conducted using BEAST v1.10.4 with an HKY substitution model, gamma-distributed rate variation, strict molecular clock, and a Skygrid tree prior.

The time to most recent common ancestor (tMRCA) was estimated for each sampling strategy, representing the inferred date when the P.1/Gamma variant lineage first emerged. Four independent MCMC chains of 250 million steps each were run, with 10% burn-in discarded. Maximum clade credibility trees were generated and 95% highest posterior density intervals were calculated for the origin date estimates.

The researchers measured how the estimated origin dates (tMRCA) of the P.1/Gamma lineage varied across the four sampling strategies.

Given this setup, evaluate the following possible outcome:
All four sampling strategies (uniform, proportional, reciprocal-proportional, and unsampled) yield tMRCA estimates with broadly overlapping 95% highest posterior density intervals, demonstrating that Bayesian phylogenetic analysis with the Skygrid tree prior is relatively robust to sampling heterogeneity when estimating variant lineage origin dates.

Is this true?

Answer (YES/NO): YES